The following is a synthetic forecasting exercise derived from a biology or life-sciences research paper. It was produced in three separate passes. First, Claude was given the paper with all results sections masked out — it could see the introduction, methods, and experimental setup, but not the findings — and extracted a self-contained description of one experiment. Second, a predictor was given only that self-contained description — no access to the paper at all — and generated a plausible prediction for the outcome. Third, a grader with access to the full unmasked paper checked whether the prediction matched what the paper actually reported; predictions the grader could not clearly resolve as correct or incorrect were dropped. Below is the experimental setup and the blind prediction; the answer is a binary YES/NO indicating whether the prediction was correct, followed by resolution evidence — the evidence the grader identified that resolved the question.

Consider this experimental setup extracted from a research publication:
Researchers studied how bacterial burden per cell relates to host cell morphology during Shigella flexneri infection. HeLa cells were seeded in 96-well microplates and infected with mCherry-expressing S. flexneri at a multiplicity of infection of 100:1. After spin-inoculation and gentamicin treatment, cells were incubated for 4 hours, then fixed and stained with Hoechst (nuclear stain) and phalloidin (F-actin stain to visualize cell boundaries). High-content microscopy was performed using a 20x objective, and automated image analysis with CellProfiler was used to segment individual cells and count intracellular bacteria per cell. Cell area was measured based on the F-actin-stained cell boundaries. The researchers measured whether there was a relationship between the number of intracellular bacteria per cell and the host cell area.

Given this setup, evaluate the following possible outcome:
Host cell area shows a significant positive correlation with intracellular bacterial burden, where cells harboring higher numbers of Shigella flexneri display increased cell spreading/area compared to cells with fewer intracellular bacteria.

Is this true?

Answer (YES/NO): YES